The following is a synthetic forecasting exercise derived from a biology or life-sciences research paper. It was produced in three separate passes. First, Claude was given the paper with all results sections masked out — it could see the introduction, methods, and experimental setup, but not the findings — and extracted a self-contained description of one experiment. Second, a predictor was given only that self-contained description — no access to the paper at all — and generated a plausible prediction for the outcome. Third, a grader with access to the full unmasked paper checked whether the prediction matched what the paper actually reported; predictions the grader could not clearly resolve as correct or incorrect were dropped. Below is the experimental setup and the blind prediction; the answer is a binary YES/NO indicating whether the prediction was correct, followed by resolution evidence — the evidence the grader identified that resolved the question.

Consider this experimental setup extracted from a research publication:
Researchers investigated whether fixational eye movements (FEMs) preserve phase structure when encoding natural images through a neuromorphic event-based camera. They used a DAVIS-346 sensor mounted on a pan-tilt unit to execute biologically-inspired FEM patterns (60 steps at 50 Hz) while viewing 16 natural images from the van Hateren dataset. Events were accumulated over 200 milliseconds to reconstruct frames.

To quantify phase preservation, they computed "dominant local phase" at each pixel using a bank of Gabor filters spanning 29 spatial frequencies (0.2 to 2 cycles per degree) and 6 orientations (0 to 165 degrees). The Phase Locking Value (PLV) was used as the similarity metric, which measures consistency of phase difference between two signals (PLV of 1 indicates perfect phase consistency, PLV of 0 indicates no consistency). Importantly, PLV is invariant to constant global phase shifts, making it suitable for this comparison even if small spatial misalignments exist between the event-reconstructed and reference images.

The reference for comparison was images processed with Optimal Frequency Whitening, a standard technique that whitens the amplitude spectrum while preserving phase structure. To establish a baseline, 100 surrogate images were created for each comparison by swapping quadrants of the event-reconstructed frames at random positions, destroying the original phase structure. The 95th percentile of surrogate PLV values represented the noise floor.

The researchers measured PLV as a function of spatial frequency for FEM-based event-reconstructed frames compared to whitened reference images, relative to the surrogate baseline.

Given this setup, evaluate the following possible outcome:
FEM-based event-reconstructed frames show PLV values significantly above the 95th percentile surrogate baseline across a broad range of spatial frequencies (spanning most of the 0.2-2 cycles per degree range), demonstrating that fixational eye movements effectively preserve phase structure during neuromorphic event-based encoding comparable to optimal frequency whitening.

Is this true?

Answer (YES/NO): YES